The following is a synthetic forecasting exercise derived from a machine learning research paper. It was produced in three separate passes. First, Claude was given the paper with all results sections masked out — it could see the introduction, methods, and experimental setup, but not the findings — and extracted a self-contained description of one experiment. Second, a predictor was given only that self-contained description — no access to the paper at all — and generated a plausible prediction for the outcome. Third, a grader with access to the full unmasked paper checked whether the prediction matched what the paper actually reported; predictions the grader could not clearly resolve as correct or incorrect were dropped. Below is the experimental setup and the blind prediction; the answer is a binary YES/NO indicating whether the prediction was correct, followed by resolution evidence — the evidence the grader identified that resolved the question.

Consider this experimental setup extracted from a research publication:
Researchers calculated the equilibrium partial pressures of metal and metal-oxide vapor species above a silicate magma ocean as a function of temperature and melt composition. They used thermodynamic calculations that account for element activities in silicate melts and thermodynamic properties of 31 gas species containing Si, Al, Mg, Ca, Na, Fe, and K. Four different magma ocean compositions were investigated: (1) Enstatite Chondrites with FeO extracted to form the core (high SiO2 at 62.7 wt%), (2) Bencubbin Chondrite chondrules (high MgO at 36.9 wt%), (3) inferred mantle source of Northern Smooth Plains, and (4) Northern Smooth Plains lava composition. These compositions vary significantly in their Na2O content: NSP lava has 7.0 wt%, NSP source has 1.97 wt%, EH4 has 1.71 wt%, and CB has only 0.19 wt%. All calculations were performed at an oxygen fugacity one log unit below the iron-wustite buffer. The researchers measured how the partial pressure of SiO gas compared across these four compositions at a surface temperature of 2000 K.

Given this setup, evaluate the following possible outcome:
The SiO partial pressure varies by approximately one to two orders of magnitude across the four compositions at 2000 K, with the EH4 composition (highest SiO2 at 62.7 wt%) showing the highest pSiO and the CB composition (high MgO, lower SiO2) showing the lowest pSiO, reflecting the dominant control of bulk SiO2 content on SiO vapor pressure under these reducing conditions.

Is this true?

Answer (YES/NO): NO